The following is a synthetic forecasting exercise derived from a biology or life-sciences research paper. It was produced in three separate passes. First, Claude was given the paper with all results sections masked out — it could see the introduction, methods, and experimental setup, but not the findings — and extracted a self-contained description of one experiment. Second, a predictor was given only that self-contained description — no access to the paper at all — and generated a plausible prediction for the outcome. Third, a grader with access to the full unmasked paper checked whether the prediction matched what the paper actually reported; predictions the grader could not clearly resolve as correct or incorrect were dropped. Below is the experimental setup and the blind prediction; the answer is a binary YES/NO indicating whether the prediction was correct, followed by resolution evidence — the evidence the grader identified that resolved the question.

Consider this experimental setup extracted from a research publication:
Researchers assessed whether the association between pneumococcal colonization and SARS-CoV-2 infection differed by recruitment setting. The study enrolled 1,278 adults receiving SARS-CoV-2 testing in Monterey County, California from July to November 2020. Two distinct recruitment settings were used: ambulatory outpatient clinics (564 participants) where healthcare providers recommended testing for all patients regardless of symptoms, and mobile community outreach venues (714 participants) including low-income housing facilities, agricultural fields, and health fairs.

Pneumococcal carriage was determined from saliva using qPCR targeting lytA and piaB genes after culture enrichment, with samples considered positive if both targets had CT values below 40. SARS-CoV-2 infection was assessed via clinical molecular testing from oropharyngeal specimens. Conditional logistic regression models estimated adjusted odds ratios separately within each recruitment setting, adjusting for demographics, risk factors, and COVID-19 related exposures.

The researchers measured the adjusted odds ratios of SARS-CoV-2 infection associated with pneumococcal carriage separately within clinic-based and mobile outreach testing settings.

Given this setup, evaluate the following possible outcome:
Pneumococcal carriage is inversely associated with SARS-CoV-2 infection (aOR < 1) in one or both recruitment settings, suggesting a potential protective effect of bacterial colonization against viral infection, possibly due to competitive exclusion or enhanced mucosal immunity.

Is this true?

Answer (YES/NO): NO